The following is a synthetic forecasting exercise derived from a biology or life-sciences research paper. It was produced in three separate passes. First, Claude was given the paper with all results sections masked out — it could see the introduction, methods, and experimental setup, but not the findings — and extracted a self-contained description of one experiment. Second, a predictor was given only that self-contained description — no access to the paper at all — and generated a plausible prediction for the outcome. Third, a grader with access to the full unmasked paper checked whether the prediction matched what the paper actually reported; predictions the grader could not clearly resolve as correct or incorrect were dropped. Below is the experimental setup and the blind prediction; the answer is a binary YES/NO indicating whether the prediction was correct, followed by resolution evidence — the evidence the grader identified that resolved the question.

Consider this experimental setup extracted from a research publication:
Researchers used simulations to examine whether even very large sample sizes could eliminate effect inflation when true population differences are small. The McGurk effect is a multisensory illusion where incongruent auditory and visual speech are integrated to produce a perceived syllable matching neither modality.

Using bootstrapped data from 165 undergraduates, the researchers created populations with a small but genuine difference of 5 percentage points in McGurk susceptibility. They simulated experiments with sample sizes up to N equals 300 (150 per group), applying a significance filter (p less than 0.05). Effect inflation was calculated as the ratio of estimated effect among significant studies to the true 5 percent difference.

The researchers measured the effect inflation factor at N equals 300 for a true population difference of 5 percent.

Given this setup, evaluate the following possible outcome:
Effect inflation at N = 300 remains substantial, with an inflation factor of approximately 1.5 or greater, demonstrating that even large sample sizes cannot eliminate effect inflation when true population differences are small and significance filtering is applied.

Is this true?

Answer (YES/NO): YES